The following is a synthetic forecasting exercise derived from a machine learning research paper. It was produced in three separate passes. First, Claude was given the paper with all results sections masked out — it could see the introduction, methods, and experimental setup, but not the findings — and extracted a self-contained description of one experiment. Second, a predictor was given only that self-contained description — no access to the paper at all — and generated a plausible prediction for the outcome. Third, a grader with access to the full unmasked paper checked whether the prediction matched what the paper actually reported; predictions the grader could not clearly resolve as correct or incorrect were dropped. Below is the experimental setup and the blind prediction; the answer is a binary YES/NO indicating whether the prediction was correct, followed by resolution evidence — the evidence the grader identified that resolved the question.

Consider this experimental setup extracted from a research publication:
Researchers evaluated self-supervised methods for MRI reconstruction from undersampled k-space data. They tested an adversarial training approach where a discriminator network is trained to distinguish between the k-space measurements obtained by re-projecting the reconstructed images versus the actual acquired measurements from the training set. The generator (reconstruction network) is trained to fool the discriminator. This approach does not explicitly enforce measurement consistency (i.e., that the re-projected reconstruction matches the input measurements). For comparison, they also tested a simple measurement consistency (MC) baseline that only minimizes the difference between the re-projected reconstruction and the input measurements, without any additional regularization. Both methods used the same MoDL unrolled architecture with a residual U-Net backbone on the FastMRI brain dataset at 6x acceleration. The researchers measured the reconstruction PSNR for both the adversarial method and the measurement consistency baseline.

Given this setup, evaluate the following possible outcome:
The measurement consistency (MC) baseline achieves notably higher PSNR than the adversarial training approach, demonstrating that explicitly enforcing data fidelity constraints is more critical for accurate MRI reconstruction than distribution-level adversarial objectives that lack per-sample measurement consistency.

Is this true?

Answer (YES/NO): YES